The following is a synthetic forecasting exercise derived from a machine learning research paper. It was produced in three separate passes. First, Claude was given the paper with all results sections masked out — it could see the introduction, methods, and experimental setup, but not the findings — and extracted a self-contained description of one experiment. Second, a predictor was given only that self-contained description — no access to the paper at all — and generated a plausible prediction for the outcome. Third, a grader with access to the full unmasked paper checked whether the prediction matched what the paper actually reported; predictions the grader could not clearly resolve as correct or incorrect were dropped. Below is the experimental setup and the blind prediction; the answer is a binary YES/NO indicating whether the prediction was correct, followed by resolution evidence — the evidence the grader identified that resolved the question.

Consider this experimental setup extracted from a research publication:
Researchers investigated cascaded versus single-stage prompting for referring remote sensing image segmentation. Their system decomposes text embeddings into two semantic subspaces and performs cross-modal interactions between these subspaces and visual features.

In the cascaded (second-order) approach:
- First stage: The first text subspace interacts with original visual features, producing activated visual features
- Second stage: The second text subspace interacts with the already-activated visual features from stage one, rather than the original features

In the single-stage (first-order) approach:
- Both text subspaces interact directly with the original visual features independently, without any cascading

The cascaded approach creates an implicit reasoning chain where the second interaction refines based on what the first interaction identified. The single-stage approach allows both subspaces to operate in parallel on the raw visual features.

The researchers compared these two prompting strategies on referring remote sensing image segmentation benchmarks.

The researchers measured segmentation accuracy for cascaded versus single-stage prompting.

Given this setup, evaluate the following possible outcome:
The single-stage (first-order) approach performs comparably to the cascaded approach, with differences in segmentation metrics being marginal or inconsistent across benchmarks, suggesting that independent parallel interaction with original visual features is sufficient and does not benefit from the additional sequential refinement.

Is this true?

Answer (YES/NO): NO